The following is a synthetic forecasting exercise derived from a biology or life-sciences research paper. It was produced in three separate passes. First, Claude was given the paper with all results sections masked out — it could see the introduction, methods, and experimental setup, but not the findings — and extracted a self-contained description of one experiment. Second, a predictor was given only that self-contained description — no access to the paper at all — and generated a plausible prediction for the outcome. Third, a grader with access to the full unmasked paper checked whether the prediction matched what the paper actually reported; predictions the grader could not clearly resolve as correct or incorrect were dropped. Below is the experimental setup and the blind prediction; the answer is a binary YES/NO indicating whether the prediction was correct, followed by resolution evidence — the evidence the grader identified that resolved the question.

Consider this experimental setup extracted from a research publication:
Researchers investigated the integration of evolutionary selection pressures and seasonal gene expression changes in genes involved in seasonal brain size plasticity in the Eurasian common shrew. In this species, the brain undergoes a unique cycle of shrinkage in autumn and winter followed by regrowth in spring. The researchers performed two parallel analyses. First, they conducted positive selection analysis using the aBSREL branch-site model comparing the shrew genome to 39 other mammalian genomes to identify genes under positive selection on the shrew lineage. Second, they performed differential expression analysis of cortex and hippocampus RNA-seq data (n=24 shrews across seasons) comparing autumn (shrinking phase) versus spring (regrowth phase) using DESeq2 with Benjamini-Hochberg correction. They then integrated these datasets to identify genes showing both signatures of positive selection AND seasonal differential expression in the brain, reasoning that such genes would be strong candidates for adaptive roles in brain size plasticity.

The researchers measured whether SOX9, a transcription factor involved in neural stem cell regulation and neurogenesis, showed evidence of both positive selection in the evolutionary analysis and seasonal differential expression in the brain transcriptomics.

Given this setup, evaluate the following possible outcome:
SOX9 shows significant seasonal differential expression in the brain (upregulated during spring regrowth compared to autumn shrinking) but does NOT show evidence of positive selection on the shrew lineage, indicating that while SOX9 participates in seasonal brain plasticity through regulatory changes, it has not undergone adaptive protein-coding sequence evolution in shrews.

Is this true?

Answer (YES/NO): NO